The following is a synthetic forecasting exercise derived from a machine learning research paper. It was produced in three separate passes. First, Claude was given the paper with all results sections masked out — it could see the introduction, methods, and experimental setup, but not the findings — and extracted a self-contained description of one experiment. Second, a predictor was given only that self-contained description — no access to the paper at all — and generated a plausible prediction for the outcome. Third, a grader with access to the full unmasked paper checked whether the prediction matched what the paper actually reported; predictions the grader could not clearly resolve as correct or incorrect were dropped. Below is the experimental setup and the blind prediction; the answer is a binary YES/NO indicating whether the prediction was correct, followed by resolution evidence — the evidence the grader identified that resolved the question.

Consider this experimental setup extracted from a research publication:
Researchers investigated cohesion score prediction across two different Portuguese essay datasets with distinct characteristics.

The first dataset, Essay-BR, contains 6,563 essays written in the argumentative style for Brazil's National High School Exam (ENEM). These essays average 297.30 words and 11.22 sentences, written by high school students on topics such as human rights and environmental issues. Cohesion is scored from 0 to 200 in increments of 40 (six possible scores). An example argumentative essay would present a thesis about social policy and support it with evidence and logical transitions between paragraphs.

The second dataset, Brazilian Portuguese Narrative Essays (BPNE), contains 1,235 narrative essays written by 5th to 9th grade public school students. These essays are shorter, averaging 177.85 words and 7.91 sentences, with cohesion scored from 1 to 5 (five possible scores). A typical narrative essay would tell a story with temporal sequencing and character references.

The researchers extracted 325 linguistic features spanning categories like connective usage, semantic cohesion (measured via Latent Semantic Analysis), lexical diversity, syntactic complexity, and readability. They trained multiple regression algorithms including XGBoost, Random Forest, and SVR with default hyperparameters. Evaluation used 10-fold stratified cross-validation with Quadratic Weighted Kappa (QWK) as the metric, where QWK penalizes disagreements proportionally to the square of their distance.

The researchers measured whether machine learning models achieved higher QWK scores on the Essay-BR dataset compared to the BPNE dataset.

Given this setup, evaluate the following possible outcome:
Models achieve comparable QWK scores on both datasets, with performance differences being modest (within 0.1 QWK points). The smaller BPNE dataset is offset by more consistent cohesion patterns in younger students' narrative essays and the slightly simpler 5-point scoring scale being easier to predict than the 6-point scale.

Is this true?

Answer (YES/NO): YES